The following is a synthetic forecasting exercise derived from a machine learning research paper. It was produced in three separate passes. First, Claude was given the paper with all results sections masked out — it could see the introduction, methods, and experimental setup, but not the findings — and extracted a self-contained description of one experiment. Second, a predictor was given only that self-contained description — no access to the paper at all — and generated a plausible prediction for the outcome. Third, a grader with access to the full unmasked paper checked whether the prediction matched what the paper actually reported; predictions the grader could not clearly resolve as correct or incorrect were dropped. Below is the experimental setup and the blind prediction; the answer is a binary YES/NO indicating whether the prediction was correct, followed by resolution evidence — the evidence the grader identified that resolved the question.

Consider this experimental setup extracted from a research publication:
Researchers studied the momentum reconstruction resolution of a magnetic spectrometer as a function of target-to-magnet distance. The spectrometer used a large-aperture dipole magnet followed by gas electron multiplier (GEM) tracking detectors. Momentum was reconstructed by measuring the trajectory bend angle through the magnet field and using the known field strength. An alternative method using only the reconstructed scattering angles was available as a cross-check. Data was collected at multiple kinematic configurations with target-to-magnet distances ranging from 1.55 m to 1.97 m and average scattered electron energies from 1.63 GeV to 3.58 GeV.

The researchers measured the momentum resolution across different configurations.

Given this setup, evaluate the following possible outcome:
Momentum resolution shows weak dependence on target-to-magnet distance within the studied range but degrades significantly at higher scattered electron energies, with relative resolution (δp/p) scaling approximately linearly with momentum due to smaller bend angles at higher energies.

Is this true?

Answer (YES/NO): NO